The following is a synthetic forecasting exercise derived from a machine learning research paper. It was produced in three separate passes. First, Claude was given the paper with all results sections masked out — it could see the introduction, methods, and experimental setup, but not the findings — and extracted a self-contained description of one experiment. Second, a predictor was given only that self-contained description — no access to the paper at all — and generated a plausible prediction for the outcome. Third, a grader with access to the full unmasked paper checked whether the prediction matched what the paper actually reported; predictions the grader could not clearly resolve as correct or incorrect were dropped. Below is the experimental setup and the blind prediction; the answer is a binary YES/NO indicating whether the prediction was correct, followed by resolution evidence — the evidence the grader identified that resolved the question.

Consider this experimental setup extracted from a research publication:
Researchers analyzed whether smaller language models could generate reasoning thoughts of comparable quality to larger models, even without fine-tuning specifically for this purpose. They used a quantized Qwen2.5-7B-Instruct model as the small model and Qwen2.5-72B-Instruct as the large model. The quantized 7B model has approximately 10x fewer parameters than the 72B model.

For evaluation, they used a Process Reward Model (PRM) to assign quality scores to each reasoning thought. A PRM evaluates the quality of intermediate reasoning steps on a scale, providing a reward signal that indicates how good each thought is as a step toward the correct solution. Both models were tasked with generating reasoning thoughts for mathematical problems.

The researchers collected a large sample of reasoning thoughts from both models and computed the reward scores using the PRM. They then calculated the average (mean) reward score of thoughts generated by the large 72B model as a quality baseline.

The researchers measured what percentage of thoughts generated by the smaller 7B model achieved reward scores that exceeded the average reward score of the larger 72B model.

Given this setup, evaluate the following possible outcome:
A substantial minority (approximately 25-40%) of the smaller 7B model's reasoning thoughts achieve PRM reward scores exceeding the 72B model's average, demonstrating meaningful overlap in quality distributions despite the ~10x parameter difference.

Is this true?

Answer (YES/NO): NO